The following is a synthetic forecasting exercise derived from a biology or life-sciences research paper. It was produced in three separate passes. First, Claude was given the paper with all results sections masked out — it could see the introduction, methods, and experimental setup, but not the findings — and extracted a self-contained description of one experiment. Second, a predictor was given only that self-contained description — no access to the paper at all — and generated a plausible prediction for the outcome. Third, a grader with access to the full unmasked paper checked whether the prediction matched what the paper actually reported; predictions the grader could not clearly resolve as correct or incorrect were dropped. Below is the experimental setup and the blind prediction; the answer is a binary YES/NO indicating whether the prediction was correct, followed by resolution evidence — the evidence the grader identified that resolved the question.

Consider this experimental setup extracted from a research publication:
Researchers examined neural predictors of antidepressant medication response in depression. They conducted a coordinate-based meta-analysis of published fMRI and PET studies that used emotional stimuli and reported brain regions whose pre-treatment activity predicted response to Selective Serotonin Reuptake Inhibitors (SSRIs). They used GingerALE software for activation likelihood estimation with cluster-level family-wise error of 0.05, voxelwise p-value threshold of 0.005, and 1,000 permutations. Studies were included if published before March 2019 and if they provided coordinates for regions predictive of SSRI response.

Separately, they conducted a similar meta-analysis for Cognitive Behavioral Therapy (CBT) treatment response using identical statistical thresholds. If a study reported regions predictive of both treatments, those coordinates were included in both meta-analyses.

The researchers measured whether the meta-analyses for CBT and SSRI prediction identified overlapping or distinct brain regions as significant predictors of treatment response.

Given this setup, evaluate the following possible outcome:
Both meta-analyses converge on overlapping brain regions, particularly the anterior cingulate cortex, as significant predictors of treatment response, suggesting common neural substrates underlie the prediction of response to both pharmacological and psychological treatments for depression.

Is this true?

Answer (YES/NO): NO